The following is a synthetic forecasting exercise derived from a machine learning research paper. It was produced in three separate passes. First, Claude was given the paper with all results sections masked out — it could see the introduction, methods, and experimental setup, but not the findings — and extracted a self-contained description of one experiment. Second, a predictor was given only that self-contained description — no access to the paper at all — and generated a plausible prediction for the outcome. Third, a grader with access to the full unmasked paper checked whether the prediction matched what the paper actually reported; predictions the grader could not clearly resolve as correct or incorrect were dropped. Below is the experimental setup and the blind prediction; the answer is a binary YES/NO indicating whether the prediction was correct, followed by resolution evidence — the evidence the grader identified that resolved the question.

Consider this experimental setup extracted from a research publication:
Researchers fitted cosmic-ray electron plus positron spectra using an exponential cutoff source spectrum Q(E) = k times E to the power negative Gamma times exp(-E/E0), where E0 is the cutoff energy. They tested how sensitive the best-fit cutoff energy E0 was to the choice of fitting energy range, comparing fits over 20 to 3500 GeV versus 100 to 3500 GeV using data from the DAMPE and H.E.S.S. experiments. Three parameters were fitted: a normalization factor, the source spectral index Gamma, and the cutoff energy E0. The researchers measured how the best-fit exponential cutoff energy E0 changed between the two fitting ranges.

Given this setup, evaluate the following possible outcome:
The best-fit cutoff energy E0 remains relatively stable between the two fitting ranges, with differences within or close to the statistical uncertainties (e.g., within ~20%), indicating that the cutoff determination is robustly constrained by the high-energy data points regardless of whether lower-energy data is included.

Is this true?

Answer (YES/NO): NO